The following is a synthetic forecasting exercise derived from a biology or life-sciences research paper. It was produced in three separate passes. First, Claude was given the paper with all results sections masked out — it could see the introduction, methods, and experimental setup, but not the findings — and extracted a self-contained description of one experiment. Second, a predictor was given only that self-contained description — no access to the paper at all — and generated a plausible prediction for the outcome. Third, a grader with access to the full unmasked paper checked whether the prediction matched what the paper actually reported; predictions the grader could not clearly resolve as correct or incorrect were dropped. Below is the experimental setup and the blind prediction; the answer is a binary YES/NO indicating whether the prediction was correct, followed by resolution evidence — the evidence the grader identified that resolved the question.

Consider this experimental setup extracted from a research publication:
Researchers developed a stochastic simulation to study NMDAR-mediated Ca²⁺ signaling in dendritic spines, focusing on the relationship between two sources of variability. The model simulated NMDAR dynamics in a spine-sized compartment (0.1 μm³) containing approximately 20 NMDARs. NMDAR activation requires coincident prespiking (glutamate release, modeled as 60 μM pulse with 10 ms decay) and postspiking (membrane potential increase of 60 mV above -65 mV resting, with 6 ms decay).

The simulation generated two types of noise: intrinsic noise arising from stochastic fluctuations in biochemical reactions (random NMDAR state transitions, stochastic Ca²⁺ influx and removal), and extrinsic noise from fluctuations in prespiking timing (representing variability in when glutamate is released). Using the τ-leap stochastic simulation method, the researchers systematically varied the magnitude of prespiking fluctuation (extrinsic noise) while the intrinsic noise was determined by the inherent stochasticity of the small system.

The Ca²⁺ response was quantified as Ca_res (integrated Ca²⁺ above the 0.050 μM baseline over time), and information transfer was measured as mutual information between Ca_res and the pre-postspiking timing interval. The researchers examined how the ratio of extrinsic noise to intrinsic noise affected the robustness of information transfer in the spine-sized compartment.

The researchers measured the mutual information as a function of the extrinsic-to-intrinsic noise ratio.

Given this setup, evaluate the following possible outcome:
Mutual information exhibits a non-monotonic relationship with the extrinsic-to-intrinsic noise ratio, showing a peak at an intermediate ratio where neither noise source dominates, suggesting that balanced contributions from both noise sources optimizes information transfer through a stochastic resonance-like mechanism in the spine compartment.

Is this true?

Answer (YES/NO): NO